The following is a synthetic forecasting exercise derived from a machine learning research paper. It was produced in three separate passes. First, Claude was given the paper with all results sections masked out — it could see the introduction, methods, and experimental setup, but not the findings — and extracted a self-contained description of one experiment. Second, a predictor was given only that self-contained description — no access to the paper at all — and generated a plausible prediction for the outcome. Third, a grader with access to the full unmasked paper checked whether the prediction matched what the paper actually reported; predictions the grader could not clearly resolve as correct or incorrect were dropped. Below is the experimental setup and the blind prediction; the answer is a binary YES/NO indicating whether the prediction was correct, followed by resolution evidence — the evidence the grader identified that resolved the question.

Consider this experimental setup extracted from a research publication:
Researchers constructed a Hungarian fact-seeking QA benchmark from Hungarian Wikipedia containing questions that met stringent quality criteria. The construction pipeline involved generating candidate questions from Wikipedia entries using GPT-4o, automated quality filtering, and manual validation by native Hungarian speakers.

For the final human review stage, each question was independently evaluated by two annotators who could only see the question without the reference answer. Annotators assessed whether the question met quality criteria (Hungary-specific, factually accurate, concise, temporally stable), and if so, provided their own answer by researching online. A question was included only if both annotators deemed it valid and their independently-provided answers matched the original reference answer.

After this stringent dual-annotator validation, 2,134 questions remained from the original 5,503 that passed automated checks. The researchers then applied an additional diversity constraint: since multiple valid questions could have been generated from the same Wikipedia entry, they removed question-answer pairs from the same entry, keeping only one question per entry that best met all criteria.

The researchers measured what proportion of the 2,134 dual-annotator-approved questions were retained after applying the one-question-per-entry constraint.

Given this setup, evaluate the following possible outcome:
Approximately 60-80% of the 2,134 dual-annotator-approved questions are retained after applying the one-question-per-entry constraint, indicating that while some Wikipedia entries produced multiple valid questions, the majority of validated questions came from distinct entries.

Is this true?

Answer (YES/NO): YES